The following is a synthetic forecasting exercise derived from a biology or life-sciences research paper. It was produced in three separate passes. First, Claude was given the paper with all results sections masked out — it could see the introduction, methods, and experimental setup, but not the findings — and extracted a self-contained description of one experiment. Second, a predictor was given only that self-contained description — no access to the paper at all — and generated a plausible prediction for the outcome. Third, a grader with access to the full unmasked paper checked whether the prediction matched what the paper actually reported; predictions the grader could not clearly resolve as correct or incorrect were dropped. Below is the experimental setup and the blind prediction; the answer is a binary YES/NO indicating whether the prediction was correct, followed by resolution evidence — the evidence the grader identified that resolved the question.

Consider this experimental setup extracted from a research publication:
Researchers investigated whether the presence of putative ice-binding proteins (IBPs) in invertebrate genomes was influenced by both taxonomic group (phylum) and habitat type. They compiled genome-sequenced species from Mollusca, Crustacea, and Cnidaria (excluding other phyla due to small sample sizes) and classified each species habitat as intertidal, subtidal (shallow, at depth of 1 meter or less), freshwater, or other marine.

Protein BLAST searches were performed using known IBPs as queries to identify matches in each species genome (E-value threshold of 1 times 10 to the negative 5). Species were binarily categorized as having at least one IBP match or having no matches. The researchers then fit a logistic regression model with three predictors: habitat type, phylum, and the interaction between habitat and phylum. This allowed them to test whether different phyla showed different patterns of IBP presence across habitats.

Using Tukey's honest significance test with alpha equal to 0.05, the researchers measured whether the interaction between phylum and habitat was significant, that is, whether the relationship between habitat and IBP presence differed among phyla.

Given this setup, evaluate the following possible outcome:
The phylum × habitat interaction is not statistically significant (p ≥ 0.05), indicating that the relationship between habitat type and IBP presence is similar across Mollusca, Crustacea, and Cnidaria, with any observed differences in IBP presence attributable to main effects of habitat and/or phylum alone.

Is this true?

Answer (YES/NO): YES